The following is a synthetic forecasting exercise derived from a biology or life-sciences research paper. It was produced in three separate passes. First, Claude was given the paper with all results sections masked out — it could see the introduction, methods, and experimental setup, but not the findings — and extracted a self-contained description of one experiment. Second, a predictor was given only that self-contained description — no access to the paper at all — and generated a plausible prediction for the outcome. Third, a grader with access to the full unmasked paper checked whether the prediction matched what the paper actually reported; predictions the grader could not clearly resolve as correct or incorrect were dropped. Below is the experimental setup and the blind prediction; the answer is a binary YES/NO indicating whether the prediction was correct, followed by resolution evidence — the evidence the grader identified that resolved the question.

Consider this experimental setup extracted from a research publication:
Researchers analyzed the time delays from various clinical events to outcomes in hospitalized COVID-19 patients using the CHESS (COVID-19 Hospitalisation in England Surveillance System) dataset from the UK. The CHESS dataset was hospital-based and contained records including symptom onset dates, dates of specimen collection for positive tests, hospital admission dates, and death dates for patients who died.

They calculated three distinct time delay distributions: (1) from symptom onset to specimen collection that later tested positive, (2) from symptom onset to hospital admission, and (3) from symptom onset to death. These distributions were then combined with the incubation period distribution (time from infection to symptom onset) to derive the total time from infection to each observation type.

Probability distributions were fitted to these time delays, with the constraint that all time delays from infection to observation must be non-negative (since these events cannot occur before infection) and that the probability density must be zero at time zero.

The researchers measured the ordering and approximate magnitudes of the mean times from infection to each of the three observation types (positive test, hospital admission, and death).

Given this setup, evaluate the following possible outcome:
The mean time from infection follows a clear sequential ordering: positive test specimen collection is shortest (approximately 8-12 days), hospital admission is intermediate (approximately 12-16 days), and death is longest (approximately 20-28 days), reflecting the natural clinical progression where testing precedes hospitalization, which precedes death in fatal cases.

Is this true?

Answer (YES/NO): NO